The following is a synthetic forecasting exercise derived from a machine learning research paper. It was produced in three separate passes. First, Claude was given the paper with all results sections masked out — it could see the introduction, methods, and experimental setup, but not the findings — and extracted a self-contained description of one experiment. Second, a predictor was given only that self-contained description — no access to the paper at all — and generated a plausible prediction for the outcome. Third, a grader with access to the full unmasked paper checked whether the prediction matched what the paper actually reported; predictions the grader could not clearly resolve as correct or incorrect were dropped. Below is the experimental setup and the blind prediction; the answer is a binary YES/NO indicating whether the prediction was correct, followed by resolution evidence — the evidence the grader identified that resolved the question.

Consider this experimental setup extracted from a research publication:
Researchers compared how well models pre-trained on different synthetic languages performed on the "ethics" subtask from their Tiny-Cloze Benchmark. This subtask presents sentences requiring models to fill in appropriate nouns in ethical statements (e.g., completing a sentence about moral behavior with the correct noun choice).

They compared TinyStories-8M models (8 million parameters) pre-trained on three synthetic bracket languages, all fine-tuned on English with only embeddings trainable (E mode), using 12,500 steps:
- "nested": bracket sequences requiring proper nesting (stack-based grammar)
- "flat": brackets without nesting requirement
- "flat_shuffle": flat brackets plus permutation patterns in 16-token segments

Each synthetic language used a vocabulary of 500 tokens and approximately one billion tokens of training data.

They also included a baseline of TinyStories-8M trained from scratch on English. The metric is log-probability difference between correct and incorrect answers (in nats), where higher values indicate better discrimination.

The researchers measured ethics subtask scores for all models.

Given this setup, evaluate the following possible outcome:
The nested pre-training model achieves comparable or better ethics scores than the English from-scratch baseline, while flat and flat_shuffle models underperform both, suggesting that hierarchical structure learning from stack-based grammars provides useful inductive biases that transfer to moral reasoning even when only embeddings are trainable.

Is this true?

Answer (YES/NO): NO